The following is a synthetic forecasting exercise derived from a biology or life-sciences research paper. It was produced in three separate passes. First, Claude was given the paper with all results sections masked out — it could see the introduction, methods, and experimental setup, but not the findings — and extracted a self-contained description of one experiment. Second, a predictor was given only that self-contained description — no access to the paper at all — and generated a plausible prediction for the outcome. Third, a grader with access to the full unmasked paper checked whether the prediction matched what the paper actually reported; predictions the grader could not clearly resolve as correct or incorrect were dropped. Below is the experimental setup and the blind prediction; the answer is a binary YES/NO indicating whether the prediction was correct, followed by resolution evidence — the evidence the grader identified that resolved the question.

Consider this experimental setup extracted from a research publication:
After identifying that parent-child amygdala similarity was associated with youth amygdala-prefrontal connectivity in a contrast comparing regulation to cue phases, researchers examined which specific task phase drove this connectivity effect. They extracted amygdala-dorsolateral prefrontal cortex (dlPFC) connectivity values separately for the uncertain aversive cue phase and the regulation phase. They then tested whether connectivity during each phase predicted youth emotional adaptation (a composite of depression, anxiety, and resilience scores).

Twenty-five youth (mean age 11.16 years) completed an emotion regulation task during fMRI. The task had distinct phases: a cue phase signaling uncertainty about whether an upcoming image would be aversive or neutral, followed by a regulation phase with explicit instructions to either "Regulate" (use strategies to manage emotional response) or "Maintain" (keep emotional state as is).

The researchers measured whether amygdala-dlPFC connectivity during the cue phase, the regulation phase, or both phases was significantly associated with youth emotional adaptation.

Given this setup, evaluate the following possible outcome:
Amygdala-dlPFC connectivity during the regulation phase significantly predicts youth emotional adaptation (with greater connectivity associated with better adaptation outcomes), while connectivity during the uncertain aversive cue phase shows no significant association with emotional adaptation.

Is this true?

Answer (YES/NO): NO